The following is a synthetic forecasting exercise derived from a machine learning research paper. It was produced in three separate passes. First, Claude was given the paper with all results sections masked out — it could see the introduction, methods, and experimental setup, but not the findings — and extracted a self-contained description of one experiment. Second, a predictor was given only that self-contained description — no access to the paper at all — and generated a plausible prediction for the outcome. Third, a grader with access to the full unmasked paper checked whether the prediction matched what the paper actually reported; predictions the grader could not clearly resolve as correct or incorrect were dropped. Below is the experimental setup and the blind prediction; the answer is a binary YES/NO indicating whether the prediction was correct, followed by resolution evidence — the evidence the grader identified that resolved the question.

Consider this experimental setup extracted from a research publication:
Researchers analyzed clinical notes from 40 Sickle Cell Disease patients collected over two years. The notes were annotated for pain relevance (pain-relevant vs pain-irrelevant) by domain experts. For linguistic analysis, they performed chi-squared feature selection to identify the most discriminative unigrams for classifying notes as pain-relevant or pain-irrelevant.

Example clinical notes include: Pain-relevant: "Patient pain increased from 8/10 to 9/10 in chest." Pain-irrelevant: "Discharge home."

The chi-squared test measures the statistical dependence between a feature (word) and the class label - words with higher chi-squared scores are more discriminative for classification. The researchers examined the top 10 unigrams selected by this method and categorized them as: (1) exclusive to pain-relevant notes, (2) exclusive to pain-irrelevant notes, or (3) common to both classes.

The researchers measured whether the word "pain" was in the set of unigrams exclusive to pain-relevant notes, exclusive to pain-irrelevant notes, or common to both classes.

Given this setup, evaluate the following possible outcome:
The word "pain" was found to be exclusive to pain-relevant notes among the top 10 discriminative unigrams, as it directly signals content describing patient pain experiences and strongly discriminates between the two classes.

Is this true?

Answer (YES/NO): NO